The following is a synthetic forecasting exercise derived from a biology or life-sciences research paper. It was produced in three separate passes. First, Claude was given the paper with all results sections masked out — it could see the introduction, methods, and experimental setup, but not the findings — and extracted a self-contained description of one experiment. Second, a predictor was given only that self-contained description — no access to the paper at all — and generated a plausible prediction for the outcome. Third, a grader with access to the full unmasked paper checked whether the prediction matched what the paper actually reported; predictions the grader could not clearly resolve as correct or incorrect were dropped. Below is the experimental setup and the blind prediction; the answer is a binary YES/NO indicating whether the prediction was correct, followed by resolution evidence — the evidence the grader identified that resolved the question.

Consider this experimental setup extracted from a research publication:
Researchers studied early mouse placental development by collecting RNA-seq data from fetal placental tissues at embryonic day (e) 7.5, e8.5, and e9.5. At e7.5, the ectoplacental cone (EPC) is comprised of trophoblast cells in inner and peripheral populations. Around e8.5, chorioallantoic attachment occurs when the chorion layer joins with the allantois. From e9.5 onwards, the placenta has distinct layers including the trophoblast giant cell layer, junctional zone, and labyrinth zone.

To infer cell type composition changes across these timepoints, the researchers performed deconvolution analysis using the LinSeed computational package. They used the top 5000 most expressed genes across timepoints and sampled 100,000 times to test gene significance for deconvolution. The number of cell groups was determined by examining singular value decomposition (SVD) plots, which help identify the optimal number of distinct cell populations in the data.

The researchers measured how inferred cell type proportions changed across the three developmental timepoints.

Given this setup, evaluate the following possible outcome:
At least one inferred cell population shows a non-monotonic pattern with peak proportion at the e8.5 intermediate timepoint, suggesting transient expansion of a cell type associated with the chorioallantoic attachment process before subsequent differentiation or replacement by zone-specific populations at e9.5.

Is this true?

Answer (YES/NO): YES